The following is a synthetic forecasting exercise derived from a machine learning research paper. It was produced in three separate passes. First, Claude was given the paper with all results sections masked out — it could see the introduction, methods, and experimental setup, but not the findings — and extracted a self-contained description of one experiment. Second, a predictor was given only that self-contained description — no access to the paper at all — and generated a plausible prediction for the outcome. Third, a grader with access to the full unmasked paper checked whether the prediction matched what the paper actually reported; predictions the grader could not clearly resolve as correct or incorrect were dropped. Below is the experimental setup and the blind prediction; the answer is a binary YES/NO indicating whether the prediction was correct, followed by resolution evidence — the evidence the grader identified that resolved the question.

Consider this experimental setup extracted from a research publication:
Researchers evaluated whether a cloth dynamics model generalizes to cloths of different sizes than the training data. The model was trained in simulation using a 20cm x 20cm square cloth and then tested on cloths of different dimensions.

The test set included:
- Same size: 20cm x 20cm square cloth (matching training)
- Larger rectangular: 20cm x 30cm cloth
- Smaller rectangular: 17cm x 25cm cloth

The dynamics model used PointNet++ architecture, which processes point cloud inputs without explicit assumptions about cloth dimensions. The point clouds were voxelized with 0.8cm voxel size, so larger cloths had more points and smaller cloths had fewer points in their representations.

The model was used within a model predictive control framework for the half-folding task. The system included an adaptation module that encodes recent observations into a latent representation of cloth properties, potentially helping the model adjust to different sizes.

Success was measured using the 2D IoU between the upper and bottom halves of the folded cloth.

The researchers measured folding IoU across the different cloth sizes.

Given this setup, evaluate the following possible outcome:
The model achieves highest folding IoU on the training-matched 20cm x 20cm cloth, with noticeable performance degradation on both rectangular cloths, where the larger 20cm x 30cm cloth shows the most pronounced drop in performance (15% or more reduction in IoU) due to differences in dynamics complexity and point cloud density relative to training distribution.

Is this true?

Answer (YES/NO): NO